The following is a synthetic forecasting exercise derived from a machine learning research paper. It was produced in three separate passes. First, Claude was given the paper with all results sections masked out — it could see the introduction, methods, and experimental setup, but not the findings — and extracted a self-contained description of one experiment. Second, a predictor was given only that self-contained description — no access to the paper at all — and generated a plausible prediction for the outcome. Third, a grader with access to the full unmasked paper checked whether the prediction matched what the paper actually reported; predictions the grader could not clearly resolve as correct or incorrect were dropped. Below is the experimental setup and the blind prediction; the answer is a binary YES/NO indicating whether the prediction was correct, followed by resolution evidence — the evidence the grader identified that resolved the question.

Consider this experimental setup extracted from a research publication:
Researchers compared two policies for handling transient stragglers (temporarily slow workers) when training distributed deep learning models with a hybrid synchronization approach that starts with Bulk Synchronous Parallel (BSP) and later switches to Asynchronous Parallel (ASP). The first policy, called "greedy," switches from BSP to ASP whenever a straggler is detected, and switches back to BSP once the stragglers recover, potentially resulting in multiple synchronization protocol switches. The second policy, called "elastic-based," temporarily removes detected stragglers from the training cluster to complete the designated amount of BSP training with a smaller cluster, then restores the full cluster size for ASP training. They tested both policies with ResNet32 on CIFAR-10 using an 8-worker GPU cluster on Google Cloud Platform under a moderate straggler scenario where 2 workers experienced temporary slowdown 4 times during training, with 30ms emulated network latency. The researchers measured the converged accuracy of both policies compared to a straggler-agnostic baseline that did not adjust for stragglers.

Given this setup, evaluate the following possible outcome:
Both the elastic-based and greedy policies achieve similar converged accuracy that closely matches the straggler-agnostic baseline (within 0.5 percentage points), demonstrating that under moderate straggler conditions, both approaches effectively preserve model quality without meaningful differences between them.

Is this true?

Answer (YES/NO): NO